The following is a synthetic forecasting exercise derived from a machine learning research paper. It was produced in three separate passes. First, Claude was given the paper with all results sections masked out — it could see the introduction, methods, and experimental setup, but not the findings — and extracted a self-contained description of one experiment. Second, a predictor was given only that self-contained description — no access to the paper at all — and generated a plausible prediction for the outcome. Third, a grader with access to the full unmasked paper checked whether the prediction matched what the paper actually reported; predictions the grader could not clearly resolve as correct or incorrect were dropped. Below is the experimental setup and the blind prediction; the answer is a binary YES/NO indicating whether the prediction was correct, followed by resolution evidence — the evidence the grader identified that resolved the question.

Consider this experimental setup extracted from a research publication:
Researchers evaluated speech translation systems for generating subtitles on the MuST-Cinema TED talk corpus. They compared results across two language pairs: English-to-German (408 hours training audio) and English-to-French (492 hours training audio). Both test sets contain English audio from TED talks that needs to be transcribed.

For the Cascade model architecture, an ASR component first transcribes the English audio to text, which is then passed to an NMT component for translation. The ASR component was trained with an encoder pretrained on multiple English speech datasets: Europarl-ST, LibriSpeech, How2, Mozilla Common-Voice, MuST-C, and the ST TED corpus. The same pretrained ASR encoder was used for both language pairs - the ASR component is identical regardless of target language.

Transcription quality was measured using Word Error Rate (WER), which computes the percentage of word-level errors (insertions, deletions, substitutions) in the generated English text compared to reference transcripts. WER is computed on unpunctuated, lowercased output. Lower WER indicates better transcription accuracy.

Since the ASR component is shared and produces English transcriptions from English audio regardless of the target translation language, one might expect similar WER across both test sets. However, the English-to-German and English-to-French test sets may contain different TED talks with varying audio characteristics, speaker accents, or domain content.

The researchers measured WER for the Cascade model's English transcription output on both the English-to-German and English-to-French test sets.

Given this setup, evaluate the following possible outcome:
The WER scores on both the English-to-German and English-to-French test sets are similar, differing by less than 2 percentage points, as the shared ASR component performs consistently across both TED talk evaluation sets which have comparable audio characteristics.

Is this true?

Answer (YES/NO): YES